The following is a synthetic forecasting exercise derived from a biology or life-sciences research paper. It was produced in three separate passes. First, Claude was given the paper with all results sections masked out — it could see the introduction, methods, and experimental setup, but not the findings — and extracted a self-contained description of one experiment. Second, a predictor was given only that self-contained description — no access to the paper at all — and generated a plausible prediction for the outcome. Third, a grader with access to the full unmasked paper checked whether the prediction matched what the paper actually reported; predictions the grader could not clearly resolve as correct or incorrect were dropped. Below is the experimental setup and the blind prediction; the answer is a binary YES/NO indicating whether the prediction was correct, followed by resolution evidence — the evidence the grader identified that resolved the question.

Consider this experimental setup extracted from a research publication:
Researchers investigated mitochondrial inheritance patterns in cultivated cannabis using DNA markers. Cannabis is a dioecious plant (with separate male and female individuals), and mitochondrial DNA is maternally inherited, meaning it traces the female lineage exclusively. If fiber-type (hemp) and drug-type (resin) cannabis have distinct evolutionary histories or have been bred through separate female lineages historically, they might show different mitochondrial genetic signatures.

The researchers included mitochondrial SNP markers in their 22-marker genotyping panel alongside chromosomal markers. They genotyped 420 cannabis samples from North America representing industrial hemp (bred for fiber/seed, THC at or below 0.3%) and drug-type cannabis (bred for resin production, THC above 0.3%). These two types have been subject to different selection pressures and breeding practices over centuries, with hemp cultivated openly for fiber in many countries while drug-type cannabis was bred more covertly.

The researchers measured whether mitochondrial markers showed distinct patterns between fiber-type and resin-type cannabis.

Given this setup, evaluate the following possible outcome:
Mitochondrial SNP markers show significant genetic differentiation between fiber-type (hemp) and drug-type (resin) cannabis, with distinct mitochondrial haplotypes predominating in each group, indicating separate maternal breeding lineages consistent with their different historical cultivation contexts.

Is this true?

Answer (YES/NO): YES